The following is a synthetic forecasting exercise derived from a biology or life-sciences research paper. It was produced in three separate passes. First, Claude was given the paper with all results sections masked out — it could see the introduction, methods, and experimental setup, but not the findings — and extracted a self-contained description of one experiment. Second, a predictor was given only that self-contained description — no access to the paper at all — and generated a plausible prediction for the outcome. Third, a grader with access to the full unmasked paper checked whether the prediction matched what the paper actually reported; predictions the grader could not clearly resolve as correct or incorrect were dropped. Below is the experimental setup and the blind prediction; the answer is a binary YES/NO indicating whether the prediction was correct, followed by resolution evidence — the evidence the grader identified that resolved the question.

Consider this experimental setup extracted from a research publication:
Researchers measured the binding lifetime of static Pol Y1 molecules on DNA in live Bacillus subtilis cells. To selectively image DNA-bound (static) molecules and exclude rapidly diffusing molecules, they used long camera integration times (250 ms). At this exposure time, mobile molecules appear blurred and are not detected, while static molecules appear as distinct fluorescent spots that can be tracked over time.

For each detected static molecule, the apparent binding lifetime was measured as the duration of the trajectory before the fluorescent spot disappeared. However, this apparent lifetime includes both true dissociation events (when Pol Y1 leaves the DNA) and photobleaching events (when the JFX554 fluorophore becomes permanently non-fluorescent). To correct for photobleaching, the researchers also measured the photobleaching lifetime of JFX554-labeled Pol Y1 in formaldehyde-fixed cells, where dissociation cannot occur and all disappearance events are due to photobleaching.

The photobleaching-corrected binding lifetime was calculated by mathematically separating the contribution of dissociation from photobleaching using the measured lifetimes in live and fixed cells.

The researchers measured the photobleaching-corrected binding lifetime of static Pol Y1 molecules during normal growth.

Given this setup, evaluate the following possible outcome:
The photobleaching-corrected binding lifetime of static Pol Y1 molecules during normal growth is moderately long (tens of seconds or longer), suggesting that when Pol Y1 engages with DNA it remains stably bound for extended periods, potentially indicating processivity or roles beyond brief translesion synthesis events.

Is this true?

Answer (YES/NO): NO